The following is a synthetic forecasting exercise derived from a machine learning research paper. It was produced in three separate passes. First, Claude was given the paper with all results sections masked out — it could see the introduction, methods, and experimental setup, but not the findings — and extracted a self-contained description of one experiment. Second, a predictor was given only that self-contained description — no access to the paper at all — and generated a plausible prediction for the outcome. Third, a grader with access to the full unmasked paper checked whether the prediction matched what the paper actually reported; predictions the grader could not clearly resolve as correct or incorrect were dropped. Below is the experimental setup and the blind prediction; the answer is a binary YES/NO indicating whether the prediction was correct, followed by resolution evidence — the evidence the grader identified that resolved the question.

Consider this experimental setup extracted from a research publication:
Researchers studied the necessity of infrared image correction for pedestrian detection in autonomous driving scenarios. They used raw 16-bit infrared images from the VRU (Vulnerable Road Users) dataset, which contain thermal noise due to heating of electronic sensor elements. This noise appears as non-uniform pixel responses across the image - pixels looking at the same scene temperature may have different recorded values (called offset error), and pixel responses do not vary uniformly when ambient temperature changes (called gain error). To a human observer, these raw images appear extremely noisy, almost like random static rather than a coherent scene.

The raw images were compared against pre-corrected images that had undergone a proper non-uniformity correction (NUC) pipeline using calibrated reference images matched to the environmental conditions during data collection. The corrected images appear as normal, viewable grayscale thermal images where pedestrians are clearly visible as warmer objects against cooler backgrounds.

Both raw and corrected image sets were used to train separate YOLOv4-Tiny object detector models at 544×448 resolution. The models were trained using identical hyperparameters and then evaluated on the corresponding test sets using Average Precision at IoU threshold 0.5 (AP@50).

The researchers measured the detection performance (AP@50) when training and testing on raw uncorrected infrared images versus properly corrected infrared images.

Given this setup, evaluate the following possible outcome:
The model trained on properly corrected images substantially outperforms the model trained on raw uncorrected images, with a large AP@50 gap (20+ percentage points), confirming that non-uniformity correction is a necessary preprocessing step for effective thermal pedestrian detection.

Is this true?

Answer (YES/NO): YES